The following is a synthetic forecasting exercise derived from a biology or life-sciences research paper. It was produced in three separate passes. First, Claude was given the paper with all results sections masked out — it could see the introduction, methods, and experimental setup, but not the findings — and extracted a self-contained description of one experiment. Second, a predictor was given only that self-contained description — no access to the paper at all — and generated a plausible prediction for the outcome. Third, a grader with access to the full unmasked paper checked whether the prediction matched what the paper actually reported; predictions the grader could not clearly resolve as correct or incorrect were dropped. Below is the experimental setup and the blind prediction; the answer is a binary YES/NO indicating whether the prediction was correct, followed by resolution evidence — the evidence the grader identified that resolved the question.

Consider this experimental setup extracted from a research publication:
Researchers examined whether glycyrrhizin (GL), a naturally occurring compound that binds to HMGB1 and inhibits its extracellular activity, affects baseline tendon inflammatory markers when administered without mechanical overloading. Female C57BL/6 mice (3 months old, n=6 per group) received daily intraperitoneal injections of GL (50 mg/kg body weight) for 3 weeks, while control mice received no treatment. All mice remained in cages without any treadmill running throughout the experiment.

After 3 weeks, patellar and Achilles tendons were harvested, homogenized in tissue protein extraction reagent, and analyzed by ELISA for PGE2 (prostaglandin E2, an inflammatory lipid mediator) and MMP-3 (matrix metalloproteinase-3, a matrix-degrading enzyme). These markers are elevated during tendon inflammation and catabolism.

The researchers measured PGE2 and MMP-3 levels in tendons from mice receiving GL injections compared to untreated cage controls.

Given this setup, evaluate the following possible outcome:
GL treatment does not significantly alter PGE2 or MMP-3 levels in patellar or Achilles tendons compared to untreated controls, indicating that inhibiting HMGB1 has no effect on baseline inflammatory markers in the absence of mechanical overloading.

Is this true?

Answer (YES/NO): YES